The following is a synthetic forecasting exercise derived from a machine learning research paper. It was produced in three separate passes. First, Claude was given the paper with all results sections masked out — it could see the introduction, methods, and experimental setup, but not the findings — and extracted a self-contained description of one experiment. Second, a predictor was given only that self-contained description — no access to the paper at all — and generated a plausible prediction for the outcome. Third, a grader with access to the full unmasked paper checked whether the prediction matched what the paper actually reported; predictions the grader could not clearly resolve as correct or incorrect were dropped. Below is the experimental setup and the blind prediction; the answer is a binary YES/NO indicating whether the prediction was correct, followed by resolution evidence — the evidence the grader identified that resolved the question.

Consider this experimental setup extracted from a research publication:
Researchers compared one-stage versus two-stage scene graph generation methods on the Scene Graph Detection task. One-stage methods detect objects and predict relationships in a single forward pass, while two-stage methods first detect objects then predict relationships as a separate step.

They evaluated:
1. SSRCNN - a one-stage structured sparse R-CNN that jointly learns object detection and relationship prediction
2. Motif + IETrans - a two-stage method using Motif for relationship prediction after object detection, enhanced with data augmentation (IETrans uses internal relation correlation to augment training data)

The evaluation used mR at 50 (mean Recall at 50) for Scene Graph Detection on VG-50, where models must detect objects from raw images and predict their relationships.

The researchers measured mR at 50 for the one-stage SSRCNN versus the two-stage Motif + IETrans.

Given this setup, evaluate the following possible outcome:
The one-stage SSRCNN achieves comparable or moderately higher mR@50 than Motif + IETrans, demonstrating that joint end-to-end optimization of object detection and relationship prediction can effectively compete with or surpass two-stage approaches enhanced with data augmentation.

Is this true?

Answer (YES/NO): YES